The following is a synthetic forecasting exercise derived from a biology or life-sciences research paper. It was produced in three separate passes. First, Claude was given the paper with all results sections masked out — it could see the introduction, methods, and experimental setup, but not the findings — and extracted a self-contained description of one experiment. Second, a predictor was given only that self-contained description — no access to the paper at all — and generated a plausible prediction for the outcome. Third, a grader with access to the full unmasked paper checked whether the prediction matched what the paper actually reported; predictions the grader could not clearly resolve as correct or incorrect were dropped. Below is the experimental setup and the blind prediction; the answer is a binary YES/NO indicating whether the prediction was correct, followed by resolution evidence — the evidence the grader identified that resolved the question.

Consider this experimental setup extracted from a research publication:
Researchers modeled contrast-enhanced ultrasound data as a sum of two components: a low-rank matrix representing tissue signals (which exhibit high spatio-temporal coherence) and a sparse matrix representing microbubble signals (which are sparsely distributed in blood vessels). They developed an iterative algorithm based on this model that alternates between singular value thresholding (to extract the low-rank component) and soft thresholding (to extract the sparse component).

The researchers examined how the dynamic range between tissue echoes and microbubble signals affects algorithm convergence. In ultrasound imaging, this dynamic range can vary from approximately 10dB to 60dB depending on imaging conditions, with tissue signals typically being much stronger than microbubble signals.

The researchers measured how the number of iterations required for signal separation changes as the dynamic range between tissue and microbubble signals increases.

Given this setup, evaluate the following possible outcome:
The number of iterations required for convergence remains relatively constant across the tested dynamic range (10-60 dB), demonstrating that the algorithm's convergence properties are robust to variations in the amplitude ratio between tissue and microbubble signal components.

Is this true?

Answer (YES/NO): NO